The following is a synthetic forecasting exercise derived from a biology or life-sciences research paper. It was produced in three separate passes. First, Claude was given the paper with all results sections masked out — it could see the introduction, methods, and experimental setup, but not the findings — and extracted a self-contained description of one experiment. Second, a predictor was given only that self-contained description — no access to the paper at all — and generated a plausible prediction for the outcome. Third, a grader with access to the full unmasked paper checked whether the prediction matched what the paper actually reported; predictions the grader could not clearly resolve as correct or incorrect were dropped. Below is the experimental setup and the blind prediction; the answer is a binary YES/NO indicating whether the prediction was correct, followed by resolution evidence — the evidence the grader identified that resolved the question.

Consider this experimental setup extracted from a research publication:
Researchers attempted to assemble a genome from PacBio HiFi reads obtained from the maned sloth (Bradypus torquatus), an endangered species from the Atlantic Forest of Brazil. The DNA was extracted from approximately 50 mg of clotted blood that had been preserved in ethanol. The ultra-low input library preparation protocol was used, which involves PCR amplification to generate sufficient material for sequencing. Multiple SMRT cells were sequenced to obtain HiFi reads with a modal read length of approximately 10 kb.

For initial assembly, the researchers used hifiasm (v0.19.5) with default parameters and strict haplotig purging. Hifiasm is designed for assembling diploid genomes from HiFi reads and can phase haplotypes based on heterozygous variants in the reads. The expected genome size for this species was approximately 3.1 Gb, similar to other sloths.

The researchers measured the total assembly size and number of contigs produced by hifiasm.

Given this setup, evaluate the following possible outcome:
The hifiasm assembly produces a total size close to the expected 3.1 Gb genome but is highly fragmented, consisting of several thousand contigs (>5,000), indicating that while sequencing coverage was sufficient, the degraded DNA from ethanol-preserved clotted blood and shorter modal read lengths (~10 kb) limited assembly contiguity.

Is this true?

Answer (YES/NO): NO